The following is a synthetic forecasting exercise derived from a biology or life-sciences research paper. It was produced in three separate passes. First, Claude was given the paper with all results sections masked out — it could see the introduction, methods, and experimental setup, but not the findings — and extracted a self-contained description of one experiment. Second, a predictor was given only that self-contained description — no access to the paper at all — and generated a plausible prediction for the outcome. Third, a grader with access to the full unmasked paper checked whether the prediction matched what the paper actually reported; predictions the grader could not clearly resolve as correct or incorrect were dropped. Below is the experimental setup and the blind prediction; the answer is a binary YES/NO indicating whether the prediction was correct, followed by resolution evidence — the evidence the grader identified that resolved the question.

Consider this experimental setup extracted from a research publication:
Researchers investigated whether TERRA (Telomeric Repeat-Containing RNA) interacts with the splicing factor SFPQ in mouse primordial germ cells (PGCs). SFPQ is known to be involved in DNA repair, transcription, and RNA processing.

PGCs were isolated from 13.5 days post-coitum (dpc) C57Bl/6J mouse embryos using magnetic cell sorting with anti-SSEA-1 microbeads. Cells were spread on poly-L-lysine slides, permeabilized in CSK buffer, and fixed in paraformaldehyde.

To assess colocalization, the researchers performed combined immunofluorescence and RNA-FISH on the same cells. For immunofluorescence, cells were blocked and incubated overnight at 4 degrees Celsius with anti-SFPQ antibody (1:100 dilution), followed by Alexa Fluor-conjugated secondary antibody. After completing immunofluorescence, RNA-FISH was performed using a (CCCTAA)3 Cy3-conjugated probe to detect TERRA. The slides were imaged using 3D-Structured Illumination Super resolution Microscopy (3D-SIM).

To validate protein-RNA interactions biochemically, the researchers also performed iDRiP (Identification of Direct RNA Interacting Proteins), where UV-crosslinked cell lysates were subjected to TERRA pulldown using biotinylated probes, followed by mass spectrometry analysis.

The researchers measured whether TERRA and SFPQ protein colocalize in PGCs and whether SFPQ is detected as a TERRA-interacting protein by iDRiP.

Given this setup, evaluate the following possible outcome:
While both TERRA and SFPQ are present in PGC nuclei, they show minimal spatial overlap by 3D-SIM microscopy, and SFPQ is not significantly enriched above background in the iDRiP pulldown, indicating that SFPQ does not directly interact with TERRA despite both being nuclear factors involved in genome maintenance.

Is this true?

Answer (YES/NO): NO